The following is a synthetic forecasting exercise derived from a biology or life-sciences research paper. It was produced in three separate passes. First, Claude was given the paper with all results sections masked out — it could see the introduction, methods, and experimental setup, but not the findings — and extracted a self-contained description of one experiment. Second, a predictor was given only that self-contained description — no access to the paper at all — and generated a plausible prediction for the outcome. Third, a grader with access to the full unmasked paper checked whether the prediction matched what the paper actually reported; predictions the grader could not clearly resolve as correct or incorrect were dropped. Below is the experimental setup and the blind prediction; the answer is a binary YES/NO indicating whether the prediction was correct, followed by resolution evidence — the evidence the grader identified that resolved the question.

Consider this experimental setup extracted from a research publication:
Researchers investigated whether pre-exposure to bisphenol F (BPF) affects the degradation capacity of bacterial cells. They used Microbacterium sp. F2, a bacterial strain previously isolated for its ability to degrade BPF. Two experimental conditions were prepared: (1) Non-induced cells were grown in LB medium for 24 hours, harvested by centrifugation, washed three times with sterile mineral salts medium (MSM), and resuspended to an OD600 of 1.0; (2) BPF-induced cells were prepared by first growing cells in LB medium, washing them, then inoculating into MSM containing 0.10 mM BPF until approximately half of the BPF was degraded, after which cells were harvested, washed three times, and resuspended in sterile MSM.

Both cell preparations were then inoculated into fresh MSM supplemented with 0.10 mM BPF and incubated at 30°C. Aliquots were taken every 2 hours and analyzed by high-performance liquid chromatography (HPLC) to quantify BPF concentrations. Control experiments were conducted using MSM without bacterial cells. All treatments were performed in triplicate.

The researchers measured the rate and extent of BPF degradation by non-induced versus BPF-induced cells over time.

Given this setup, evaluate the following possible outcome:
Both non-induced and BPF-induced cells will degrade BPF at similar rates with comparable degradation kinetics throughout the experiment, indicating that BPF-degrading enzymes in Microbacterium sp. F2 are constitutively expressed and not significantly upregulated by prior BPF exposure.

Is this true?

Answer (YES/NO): NO